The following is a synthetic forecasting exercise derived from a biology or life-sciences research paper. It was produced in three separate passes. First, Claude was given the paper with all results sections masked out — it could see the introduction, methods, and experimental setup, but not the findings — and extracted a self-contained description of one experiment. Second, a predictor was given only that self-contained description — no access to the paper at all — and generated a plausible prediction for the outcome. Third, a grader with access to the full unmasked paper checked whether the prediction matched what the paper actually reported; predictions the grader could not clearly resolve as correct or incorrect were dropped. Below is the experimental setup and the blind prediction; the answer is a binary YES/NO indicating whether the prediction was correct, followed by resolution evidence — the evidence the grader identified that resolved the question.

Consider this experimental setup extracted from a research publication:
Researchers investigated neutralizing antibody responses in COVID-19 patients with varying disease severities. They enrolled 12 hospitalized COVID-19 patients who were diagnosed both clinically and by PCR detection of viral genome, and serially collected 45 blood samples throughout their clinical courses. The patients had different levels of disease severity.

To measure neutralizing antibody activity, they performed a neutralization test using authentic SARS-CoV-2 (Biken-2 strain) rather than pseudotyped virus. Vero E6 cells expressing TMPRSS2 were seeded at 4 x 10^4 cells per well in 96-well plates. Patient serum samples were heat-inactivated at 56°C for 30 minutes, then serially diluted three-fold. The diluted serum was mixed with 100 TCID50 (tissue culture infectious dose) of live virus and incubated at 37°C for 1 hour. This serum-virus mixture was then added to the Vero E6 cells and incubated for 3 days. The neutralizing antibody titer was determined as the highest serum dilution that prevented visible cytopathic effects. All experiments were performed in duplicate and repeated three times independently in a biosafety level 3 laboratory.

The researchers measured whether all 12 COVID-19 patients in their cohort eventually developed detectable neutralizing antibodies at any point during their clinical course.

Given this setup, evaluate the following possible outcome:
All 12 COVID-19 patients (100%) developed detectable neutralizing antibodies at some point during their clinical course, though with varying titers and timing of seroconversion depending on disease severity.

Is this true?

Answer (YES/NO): YES